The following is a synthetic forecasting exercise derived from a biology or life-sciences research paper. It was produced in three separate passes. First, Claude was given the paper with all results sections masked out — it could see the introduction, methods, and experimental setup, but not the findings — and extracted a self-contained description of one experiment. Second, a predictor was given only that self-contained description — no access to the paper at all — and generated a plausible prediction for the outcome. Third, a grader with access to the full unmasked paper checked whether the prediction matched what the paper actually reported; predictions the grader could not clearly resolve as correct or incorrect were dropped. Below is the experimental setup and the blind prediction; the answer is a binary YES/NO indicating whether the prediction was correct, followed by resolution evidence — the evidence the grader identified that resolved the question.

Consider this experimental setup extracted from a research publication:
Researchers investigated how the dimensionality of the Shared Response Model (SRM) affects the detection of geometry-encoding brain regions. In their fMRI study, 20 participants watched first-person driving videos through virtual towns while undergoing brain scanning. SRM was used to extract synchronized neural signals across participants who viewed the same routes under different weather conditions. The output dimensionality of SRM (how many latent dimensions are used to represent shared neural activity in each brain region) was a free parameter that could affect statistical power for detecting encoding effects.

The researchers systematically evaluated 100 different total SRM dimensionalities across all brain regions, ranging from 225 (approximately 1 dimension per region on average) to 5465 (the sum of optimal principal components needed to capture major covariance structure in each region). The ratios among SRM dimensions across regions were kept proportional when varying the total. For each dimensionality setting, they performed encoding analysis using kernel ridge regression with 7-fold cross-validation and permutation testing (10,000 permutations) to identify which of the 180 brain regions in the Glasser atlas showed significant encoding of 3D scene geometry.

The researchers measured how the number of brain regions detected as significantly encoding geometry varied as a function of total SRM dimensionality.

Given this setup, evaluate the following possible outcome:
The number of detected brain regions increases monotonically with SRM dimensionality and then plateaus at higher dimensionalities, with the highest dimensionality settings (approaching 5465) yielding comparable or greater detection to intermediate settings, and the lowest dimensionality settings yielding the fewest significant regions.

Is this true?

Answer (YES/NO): NO